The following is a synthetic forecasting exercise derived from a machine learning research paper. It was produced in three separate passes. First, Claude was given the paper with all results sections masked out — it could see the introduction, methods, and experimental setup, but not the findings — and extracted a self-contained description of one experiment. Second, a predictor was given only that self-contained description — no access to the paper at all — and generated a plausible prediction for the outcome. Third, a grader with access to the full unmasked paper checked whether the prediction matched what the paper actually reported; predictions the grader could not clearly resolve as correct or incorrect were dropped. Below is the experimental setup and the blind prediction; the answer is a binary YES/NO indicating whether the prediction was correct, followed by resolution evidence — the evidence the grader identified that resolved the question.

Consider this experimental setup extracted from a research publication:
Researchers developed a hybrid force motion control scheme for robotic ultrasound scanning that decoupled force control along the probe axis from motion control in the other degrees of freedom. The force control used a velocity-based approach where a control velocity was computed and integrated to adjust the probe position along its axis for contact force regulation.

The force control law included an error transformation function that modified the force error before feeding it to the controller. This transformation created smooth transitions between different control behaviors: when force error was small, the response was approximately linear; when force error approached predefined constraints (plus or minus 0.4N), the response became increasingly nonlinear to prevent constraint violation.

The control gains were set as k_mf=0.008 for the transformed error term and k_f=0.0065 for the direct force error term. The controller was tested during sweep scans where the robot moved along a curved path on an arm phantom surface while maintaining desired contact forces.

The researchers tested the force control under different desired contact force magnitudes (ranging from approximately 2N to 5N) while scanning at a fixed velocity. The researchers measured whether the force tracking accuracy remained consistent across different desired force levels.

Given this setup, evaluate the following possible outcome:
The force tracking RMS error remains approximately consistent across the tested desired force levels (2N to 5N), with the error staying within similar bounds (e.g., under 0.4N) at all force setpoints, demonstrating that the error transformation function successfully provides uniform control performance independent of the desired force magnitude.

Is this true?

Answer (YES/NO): YES